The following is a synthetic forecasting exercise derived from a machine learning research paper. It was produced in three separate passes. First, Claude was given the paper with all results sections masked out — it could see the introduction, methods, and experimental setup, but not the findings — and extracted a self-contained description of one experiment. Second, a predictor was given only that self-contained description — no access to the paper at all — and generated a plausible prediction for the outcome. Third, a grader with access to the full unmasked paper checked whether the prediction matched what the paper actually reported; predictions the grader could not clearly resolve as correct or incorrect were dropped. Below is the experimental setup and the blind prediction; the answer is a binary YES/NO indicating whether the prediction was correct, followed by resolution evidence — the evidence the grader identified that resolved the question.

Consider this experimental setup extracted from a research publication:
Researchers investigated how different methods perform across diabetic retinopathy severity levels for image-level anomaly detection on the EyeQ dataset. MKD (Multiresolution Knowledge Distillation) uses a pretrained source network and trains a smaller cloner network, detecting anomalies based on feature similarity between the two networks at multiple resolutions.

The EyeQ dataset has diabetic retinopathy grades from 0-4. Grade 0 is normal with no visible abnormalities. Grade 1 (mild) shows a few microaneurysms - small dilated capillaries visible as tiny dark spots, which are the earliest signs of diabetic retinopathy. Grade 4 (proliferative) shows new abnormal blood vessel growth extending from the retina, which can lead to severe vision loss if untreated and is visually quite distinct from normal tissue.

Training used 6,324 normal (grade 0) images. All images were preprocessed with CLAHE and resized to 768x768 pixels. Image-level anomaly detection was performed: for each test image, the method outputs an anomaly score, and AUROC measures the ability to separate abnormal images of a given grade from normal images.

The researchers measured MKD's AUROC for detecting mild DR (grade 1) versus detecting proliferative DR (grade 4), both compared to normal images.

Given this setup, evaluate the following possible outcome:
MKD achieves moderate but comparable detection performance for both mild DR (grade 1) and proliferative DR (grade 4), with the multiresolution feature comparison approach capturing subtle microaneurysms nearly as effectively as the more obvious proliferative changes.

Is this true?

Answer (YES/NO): NO